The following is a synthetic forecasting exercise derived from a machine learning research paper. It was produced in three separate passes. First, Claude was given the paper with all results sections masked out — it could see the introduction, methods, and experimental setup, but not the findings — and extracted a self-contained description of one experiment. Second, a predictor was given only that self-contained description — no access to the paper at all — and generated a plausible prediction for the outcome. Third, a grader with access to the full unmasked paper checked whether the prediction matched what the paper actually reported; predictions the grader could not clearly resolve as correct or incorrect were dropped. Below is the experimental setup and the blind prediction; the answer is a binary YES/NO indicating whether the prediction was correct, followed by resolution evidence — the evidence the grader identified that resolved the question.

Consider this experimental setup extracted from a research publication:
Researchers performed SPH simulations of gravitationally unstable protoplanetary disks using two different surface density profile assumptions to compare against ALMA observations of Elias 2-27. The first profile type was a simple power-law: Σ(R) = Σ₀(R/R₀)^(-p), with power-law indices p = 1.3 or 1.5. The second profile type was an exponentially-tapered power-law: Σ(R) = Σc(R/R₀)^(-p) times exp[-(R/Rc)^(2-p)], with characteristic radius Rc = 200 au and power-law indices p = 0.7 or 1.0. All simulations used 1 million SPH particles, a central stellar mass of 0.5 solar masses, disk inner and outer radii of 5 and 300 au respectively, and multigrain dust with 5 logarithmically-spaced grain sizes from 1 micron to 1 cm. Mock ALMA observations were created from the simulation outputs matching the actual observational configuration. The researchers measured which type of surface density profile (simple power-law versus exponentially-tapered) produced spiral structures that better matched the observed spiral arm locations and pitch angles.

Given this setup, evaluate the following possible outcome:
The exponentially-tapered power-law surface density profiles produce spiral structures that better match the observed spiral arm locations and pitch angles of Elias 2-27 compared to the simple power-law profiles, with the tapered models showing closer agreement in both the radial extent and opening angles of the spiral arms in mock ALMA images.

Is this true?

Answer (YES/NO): YES